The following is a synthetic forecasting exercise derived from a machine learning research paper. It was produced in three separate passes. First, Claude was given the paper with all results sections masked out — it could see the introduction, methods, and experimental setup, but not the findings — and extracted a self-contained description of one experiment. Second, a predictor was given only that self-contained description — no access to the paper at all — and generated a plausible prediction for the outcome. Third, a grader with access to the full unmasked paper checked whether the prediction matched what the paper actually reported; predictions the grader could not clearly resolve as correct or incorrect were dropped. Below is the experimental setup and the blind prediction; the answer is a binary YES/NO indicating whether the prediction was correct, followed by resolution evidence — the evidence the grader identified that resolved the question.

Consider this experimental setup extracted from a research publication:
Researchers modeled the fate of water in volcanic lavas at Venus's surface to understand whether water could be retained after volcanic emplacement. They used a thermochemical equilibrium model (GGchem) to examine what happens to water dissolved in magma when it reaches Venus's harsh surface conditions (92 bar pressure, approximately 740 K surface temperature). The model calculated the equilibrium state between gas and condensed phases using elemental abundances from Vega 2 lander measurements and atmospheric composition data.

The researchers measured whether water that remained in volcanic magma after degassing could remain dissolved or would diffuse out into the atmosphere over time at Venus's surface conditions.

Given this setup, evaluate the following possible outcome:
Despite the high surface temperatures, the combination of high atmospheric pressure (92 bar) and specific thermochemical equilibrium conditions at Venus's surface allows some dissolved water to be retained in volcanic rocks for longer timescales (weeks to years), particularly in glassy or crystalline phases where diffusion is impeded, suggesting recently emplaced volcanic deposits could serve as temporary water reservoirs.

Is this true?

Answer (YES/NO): NO